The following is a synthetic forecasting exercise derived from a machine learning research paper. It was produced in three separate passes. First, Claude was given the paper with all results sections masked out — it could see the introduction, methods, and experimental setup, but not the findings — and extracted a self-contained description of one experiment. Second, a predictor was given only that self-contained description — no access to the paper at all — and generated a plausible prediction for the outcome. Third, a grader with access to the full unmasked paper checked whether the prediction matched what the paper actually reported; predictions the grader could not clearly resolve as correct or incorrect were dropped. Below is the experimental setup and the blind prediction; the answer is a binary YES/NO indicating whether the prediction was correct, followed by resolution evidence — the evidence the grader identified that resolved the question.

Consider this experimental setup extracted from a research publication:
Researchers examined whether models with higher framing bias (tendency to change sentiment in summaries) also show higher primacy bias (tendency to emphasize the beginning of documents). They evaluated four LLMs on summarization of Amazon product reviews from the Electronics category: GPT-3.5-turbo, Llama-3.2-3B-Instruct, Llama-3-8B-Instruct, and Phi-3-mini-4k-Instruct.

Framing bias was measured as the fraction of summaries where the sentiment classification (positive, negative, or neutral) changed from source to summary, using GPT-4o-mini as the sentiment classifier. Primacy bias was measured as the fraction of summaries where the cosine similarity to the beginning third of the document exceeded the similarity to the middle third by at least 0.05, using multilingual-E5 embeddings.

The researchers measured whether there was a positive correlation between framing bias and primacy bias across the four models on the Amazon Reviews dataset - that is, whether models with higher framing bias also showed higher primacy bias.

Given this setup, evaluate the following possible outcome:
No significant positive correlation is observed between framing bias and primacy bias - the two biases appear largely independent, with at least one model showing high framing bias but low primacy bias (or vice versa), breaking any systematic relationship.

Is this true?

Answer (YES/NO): YES